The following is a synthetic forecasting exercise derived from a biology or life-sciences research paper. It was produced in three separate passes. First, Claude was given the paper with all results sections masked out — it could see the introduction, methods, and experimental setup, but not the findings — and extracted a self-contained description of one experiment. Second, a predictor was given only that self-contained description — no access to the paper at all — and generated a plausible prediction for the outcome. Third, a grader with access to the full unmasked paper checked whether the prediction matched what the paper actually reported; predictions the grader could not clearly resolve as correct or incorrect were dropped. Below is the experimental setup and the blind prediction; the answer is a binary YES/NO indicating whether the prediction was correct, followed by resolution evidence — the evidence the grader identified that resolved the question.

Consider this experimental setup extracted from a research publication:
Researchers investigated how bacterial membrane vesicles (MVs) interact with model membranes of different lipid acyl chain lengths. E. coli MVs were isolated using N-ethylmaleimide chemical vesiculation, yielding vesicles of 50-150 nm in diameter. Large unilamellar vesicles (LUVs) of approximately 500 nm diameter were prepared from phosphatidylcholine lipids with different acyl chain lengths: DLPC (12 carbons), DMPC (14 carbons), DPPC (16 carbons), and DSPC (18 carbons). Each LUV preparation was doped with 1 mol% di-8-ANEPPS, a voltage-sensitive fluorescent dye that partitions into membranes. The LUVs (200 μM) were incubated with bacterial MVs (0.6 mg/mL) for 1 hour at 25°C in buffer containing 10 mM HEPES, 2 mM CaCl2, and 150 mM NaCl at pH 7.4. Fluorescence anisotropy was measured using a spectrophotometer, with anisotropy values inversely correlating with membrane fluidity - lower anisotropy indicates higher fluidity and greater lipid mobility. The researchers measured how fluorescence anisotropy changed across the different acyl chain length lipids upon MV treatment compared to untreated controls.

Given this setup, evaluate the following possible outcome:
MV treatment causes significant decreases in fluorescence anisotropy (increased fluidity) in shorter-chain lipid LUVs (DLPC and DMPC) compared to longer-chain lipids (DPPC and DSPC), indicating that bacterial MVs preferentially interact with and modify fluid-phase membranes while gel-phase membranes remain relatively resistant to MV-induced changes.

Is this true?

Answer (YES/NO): NO